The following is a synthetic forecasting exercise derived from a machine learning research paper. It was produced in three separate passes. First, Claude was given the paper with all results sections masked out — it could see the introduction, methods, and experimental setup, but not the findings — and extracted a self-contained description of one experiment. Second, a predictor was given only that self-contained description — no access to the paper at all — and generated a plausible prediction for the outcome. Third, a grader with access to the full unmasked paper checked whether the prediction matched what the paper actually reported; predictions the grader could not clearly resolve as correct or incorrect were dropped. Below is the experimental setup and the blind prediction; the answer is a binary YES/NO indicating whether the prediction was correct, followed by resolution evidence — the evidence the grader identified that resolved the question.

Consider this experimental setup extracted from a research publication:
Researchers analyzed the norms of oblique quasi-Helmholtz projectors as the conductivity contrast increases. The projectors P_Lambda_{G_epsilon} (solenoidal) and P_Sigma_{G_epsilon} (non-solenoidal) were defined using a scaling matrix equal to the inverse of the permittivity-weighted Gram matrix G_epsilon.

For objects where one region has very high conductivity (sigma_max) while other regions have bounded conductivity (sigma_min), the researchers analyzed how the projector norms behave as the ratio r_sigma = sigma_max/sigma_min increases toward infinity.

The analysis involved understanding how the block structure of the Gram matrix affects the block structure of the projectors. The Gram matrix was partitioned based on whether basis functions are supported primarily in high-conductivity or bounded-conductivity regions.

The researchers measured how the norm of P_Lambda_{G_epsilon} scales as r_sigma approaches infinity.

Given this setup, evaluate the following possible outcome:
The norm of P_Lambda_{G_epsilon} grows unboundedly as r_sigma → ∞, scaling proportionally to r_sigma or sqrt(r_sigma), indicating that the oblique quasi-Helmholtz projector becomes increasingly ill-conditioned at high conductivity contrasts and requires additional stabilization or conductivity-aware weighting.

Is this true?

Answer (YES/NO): NO